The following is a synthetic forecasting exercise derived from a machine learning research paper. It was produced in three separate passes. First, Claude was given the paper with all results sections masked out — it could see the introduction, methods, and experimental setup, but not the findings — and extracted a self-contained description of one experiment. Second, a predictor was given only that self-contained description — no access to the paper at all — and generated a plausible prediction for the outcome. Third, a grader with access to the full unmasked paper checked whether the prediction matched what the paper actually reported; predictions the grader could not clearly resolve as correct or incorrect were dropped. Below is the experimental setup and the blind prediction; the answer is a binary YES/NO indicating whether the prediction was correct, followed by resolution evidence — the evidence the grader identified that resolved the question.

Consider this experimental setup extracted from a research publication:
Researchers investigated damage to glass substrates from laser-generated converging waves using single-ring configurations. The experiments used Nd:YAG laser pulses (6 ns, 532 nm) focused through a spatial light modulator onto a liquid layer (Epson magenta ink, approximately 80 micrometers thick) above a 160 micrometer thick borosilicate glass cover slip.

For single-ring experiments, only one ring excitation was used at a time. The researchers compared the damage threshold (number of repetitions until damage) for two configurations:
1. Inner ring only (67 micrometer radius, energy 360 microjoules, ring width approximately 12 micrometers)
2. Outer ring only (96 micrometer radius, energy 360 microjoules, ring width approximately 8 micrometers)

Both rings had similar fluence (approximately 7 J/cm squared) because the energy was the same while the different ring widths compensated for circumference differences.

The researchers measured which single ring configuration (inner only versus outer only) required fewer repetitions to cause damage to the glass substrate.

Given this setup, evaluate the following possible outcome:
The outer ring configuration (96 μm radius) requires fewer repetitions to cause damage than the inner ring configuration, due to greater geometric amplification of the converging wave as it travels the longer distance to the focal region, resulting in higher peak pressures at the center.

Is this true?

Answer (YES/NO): NO